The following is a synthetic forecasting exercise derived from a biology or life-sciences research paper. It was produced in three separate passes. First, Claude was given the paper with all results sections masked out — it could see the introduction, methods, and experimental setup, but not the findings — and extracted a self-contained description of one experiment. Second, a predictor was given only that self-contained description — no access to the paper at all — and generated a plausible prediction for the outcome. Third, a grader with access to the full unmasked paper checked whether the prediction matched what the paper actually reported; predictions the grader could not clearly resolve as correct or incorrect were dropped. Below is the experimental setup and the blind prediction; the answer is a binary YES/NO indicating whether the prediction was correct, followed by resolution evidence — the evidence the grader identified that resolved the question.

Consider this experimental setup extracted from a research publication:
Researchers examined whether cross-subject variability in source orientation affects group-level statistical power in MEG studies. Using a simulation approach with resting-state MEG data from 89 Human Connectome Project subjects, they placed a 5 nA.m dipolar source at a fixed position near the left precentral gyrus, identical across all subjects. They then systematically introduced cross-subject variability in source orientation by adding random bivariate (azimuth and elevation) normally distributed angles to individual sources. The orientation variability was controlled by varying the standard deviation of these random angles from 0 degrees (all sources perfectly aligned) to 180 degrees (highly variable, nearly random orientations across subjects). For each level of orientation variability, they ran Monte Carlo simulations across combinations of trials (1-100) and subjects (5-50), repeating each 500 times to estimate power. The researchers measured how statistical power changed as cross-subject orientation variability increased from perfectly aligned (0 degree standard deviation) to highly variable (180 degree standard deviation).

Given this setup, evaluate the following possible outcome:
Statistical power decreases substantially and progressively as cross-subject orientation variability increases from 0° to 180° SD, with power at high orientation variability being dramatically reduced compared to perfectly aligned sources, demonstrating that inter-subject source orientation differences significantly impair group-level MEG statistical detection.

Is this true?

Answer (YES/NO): NO